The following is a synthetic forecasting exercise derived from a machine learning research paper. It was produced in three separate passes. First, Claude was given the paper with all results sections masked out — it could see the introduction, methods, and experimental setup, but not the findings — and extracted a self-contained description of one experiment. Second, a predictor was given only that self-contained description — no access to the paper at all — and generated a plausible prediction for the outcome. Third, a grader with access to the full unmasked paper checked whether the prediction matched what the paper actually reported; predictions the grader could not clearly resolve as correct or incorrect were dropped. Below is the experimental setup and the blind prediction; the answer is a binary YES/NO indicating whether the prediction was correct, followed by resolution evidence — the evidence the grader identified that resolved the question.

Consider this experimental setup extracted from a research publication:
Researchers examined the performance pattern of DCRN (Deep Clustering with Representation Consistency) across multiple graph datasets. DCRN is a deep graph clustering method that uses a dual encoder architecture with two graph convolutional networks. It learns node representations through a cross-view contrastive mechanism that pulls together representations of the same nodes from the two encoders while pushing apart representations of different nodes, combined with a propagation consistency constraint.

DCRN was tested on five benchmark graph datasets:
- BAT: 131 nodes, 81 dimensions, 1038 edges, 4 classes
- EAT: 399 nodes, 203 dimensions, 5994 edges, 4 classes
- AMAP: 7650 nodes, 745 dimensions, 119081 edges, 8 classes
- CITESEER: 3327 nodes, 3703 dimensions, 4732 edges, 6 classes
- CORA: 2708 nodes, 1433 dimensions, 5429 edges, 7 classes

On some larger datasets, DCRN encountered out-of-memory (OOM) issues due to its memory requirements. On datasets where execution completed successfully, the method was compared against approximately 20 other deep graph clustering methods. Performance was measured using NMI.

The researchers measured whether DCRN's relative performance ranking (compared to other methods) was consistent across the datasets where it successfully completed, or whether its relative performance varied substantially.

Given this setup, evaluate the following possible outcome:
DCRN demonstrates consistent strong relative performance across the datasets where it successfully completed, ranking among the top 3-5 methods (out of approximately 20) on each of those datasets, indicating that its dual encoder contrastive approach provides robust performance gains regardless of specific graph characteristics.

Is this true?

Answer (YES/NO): NO